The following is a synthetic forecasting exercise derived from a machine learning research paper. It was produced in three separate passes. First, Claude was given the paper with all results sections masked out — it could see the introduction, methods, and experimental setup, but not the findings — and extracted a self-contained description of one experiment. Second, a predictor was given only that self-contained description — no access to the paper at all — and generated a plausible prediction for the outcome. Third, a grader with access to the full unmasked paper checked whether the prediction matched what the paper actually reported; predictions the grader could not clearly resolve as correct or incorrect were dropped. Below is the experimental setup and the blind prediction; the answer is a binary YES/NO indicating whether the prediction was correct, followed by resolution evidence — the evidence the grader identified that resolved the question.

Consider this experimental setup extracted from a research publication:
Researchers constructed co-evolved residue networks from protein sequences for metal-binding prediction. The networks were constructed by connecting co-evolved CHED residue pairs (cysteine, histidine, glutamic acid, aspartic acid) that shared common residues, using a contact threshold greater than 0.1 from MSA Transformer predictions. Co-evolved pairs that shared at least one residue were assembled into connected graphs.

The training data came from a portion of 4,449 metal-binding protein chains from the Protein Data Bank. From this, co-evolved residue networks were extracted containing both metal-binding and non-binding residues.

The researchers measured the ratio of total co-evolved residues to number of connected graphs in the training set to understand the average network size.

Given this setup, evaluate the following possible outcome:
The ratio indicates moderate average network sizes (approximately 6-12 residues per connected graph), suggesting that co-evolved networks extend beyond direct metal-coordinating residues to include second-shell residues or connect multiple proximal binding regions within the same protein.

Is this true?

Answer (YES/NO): NO